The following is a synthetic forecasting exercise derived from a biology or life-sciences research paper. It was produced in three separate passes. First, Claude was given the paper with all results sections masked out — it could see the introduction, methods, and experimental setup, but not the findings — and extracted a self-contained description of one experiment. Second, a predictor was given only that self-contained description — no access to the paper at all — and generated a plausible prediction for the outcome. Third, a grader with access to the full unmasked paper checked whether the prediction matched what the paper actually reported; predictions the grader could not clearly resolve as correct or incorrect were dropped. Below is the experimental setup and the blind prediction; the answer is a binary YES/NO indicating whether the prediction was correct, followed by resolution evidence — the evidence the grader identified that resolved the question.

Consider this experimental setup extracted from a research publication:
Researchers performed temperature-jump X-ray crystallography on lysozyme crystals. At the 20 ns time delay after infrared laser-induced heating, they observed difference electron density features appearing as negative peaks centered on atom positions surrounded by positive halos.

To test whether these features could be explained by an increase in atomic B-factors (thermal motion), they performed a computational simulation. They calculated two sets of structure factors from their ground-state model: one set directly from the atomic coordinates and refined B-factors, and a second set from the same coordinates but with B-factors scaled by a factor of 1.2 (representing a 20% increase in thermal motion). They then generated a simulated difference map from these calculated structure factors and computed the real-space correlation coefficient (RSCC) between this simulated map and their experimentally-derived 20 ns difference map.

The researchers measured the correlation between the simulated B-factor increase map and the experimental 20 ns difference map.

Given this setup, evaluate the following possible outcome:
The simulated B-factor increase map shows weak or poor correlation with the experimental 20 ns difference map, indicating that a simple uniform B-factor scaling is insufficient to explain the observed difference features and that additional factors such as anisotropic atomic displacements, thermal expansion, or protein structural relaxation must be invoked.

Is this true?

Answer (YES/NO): NO